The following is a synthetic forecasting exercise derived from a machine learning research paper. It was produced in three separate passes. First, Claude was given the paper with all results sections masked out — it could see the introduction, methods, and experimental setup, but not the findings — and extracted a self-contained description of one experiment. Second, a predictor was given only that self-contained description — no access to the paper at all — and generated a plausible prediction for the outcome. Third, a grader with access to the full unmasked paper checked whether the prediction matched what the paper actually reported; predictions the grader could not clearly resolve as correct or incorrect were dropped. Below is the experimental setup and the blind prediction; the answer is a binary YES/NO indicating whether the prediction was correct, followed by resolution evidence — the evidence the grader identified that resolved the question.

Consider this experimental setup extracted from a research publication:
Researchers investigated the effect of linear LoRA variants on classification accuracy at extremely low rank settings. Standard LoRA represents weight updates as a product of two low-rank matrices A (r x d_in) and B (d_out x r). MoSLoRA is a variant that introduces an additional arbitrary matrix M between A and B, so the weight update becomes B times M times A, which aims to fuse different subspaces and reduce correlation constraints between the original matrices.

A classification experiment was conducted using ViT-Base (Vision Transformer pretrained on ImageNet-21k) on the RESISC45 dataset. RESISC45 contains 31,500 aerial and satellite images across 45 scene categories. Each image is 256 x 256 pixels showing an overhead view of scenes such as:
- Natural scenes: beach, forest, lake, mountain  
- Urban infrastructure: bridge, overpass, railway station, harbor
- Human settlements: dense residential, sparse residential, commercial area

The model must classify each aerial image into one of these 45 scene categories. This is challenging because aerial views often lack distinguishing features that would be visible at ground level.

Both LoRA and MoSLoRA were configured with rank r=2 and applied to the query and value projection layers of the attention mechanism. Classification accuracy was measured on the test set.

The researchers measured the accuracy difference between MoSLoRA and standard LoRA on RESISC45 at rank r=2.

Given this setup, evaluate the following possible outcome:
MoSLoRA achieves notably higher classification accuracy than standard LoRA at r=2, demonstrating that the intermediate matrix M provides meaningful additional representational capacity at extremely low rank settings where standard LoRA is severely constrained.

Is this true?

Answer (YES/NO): NO